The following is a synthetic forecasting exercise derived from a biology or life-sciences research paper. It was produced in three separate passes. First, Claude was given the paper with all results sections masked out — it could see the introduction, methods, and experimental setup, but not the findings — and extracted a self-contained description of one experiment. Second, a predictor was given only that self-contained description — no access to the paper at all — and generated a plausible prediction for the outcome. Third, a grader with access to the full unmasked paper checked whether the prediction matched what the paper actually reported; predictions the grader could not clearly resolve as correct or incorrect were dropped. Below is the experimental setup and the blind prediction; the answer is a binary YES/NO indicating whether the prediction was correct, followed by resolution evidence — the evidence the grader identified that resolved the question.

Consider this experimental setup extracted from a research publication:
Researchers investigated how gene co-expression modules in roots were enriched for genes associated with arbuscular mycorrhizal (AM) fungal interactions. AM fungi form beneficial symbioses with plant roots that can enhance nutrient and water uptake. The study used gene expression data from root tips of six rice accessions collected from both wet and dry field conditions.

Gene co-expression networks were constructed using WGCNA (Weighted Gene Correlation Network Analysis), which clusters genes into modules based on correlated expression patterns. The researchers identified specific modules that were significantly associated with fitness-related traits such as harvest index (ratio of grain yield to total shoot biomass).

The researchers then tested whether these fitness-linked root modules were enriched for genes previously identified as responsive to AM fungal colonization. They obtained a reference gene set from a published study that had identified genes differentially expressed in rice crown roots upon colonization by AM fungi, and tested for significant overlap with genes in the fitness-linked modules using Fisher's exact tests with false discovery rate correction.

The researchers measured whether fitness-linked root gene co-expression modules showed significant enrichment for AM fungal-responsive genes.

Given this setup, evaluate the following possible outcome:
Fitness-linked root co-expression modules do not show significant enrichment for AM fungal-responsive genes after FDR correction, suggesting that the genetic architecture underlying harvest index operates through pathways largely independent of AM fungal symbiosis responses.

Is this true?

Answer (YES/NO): NO